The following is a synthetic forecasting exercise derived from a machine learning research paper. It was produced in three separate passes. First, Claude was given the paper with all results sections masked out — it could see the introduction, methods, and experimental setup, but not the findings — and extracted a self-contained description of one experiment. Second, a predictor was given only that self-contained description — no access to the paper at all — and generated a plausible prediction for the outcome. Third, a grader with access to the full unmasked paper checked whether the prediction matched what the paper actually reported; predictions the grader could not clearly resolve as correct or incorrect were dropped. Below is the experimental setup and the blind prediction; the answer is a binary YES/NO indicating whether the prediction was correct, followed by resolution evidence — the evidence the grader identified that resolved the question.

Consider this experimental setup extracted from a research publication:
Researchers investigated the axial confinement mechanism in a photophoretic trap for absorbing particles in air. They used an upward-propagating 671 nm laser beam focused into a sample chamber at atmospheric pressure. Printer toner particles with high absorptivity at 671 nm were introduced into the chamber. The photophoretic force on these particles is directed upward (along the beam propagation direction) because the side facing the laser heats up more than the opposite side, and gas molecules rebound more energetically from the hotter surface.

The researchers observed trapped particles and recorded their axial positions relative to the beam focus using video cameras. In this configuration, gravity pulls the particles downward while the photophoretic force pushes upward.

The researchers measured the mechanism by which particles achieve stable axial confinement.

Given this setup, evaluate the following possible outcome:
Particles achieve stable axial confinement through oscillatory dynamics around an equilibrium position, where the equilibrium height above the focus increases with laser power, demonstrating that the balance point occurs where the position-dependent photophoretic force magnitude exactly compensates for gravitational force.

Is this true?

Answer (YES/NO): NO